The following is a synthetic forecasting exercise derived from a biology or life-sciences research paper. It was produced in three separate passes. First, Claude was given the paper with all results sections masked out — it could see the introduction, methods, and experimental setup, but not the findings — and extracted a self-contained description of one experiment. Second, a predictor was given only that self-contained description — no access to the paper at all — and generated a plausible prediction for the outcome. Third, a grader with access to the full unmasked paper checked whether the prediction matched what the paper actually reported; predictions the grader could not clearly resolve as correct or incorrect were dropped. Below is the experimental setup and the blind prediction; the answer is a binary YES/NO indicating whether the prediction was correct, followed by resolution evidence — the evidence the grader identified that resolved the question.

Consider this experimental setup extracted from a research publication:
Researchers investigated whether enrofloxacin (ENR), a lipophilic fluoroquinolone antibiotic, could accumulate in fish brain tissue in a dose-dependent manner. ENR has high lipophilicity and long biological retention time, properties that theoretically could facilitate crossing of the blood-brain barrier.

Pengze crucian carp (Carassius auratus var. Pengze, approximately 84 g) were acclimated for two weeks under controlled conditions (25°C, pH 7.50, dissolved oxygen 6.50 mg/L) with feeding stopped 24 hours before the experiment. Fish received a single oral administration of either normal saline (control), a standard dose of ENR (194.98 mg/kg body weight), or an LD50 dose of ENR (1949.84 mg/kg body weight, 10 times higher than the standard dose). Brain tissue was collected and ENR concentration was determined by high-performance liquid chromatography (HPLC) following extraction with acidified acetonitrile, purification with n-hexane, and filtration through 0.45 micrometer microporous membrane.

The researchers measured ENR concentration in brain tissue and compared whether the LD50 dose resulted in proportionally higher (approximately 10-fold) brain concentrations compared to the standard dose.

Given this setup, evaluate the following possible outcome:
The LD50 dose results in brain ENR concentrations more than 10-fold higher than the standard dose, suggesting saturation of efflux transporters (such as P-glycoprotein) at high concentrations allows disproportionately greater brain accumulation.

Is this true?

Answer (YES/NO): NO